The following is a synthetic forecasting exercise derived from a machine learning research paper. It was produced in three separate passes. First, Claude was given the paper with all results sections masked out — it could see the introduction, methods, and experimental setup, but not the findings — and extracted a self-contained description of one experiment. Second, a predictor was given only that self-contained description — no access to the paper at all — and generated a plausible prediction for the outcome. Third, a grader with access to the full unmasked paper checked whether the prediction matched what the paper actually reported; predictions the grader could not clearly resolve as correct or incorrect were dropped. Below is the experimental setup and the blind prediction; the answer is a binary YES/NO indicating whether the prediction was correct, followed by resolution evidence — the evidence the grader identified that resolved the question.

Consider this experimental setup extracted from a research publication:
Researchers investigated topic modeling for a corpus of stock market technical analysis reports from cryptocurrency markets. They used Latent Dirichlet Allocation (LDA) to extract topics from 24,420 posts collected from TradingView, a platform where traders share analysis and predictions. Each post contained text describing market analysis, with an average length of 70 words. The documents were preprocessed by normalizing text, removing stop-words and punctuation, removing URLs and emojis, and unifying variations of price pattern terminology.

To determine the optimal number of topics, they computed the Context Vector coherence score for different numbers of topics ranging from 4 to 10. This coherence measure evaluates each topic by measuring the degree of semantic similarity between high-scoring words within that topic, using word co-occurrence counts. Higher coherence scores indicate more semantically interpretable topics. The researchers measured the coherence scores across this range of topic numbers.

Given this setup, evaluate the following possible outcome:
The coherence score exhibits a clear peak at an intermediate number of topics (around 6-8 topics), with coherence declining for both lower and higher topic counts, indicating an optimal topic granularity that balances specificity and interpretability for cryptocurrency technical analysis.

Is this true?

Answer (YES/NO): NO